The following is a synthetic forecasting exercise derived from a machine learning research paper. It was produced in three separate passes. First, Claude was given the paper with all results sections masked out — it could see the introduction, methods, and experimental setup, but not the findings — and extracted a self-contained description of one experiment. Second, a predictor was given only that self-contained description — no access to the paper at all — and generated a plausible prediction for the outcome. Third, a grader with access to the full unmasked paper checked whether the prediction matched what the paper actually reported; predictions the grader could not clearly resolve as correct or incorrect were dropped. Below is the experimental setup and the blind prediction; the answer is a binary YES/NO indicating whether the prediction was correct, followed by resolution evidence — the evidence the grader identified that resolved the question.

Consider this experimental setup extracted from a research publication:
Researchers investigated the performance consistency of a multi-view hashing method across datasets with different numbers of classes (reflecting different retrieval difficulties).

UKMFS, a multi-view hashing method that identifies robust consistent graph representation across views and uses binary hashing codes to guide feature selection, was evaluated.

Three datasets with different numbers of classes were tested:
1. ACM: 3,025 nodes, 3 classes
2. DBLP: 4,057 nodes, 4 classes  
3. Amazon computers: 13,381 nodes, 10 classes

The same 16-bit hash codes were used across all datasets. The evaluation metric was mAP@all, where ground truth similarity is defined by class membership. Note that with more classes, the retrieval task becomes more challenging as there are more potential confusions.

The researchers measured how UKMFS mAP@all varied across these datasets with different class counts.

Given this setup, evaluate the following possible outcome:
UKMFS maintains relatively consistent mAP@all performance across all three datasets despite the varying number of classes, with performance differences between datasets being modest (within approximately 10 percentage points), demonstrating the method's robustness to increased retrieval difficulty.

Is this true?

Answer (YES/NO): NO